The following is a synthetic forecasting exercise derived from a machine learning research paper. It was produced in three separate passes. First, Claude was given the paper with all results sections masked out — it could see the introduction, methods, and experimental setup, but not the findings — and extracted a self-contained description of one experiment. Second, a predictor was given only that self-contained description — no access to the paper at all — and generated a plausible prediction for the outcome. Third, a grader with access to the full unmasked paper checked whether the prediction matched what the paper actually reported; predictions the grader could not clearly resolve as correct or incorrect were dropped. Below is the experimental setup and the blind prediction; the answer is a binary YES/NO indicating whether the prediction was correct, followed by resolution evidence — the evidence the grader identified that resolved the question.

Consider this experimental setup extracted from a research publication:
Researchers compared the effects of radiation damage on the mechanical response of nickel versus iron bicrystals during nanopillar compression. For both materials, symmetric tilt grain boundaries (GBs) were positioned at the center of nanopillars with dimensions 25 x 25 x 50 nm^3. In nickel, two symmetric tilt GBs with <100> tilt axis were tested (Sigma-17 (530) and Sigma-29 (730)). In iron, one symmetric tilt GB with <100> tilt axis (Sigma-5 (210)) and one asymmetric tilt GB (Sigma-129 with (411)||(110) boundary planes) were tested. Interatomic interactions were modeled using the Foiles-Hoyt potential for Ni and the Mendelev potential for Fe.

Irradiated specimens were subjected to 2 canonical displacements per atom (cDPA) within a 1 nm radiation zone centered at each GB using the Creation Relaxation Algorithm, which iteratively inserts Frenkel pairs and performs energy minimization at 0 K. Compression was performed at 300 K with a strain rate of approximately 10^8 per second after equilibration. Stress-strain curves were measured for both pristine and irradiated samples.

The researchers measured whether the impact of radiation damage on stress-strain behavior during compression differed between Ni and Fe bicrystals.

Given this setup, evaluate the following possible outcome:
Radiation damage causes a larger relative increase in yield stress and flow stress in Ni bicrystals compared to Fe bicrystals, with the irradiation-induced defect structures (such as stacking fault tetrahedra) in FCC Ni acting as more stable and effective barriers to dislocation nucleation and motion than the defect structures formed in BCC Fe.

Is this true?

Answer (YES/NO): NO